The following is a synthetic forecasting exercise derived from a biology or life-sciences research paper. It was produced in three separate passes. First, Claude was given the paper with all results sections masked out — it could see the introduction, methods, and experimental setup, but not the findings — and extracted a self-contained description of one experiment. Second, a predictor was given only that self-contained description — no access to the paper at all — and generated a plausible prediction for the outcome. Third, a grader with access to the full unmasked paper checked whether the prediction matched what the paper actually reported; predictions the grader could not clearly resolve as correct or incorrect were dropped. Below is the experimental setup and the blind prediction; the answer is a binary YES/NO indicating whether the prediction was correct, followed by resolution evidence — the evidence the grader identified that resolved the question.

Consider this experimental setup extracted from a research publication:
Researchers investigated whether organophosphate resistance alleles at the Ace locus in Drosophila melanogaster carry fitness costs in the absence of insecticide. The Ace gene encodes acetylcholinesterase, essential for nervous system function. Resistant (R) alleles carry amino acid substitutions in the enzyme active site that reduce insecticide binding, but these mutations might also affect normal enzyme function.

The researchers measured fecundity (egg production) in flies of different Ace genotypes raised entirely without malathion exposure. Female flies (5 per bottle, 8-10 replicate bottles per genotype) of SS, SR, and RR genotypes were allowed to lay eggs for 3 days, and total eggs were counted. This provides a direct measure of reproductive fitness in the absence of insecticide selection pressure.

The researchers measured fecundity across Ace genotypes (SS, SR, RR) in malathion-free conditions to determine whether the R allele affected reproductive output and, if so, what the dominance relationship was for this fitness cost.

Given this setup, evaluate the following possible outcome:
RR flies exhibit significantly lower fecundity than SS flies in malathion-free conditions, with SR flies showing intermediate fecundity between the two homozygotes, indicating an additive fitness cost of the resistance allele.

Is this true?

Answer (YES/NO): NO